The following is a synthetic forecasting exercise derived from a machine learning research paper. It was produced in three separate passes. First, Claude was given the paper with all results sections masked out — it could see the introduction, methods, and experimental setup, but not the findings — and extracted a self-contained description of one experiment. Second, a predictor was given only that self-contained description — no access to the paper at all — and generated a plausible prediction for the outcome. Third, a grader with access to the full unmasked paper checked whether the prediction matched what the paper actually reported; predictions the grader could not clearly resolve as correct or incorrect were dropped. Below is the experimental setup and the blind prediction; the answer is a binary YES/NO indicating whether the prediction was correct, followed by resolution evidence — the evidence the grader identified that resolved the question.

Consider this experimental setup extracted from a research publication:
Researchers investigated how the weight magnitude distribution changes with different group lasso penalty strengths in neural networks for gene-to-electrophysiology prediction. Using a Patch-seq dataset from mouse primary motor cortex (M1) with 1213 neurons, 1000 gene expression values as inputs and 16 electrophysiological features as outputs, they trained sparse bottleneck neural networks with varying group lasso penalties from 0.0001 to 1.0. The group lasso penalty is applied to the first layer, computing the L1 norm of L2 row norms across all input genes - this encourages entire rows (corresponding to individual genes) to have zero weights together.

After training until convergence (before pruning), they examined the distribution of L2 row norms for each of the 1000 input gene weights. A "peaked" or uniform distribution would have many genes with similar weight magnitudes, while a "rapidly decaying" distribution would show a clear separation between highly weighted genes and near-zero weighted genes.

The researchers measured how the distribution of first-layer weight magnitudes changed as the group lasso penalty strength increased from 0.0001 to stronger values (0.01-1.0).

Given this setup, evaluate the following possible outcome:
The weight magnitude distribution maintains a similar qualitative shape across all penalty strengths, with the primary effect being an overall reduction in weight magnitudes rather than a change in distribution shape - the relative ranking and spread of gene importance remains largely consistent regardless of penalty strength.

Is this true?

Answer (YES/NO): NO